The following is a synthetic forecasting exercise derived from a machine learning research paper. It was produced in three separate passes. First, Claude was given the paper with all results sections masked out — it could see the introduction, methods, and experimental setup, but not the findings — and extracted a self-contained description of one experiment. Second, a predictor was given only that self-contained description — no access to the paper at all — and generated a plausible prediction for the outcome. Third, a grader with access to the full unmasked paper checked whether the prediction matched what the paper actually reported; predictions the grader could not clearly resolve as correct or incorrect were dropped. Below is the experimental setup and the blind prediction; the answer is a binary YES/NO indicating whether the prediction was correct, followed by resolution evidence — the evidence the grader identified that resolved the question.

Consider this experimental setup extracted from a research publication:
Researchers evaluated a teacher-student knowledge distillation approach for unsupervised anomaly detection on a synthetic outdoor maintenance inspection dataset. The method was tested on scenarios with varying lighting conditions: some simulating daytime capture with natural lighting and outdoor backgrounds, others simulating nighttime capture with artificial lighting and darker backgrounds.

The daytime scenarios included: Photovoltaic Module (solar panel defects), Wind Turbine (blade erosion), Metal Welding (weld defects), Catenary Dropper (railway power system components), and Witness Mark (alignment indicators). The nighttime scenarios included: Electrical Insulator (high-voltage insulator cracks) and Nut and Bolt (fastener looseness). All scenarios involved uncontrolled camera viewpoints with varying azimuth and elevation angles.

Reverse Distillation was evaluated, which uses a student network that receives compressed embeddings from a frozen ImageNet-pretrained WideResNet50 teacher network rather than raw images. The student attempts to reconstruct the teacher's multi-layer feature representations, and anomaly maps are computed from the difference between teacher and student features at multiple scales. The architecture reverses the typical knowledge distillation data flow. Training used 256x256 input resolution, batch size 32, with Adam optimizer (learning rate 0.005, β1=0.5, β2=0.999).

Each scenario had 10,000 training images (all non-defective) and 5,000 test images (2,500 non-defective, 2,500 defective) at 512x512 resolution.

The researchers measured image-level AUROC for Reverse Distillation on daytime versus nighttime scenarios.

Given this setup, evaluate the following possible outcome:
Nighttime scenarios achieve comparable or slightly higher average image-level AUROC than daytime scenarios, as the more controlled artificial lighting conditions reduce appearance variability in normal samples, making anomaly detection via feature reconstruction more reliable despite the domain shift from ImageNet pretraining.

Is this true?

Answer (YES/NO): NO